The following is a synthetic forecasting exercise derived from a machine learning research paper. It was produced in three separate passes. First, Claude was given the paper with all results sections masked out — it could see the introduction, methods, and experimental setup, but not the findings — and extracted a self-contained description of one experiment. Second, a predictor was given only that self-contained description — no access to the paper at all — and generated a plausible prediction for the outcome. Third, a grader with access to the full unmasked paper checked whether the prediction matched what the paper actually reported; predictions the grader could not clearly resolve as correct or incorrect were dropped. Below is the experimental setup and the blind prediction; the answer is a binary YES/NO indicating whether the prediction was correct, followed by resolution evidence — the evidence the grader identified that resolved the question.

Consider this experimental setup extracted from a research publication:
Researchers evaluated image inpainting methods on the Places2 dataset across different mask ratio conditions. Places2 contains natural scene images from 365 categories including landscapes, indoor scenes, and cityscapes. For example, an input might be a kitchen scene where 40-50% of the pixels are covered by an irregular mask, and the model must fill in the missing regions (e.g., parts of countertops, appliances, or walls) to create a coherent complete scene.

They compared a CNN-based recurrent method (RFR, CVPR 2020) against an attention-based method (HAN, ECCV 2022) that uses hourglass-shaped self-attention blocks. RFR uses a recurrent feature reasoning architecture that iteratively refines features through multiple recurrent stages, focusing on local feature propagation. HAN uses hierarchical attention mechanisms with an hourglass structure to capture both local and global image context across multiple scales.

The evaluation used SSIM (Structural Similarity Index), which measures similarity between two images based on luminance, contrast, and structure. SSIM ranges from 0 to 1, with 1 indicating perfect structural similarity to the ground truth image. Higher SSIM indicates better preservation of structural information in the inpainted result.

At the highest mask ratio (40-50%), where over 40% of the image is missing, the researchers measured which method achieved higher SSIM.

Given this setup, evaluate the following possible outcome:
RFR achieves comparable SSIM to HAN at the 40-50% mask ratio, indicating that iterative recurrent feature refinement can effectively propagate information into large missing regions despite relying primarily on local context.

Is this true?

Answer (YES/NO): YES